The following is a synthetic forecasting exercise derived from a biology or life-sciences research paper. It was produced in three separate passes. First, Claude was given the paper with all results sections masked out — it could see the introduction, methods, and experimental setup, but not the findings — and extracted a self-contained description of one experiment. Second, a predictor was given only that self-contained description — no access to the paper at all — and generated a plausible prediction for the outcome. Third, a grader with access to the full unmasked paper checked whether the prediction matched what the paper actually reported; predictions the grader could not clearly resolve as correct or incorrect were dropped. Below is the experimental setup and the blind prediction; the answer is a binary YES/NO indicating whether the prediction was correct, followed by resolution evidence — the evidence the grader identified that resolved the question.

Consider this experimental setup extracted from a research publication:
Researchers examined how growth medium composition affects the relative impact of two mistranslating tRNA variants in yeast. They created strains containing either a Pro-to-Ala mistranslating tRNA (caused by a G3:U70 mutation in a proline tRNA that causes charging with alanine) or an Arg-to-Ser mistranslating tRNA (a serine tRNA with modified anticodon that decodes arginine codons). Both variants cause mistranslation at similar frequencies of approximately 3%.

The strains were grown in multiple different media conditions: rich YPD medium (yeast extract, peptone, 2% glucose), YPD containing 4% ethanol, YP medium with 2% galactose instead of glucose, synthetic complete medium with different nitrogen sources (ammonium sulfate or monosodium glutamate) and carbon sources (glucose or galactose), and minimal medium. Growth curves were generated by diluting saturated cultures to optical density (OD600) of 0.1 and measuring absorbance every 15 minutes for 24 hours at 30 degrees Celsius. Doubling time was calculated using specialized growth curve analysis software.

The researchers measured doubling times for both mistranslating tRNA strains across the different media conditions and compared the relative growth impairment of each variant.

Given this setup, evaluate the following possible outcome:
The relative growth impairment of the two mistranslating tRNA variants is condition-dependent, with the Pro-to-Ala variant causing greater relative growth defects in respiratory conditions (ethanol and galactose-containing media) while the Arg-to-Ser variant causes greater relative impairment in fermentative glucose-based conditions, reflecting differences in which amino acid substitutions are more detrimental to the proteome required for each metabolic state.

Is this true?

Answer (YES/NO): NO